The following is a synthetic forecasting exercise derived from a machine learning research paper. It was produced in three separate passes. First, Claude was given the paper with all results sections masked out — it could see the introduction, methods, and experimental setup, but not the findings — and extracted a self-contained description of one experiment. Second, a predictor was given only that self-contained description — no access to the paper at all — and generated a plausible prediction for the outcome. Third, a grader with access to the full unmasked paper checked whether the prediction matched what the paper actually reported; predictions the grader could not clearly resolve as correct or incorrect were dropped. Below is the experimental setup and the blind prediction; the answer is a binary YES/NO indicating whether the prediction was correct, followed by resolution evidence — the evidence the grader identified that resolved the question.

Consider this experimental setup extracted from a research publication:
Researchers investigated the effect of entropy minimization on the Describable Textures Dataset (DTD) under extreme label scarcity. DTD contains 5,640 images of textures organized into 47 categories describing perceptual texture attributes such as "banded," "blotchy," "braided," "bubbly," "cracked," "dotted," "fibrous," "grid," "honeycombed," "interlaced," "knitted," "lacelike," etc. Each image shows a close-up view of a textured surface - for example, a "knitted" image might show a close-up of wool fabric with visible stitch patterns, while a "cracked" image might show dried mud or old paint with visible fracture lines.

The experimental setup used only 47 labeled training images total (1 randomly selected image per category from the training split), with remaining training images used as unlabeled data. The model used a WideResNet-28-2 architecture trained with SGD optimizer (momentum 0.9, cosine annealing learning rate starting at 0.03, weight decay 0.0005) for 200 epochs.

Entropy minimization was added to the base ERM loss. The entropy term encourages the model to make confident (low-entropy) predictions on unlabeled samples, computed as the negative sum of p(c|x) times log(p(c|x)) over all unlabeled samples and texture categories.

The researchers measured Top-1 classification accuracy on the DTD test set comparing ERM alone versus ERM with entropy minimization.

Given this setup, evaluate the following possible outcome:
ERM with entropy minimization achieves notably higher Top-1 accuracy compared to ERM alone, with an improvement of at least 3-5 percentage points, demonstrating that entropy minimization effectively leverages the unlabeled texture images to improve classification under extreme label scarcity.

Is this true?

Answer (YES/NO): NO